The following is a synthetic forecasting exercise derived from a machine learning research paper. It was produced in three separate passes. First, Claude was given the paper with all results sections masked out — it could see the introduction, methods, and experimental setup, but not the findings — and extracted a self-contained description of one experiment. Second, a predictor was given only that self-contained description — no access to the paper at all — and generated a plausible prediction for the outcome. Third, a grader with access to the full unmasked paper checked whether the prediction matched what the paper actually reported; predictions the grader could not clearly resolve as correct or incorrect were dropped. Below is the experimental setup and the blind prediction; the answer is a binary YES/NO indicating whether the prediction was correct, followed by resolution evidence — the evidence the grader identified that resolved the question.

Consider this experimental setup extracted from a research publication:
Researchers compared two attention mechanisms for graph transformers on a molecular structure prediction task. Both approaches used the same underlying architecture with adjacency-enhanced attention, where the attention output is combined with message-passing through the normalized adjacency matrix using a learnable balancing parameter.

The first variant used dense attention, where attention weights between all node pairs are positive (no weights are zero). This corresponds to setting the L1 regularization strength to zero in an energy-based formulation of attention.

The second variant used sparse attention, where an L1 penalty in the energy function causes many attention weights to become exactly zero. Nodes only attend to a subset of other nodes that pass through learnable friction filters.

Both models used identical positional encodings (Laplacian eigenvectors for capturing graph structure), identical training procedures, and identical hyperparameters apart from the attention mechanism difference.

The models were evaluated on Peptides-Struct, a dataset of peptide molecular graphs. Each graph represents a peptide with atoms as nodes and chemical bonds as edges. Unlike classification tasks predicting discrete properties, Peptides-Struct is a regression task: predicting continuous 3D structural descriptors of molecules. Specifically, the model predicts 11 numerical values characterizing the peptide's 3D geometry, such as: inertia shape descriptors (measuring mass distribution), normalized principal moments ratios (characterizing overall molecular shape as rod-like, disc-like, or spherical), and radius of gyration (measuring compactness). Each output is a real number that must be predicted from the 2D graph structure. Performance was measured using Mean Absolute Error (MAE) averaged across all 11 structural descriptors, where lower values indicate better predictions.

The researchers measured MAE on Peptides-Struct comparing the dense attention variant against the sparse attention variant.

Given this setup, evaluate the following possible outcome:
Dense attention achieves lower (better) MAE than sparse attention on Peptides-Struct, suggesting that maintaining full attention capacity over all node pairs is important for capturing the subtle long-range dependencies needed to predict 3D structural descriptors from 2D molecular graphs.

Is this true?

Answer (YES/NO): YES